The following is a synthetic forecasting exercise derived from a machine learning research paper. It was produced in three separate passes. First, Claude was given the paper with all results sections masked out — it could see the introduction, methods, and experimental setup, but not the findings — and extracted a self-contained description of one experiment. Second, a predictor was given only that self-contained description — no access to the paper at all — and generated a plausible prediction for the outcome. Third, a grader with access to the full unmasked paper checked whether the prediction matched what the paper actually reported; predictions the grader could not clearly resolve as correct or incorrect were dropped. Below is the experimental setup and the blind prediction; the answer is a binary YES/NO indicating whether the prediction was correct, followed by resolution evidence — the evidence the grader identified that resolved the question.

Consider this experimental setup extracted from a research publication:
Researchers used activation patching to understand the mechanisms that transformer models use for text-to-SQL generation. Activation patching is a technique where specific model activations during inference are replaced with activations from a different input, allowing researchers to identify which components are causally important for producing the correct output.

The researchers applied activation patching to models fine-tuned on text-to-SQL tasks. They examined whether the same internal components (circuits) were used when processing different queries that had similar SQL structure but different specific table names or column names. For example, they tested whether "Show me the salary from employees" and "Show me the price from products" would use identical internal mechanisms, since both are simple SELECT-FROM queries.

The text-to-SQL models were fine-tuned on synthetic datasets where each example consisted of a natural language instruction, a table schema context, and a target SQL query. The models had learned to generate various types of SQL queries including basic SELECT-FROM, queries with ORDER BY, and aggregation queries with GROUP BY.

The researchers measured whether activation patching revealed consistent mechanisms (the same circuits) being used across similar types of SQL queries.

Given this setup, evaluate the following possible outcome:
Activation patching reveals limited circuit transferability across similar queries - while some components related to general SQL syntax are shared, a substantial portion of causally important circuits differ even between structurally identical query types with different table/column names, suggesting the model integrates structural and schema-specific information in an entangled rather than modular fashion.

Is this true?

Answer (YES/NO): YES